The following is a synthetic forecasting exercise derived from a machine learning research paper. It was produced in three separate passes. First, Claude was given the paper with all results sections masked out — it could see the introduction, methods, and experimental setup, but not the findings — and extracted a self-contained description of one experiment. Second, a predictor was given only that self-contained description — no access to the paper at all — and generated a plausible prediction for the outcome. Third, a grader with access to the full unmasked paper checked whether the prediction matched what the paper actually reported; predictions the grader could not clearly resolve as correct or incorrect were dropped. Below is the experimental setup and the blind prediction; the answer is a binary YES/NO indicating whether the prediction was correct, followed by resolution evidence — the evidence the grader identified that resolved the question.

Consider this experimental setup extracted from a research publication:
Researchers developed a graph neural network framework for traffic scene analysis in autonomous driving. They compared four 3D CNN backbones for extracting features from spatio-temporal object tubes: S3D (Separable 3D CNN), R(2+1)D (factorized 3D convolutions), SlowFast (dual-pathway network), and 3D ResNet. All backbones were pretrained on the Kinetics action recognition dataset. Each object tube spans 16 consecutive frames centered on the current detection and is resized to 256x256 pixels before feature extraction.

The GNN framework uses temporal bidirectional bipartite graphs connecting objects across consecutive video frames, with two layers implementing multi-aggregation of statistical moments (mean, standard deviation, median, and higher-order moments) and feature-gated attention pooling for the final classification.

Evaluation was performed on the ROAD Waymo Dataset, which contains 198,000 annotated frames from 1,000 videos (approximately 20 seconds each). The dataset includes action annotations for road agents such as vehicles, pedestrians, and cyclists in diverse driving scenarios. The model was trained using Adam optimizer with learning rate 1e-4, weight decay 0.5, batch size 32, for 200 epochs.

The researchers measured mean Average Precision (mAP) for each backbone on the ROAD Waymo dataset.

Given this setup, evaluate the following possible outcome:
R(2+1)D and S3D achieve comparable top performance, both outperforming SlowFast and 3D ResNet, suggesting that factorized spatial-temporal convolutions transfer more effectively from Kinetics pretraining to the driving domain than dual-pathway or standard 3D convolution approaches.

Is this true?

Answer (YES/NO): NO